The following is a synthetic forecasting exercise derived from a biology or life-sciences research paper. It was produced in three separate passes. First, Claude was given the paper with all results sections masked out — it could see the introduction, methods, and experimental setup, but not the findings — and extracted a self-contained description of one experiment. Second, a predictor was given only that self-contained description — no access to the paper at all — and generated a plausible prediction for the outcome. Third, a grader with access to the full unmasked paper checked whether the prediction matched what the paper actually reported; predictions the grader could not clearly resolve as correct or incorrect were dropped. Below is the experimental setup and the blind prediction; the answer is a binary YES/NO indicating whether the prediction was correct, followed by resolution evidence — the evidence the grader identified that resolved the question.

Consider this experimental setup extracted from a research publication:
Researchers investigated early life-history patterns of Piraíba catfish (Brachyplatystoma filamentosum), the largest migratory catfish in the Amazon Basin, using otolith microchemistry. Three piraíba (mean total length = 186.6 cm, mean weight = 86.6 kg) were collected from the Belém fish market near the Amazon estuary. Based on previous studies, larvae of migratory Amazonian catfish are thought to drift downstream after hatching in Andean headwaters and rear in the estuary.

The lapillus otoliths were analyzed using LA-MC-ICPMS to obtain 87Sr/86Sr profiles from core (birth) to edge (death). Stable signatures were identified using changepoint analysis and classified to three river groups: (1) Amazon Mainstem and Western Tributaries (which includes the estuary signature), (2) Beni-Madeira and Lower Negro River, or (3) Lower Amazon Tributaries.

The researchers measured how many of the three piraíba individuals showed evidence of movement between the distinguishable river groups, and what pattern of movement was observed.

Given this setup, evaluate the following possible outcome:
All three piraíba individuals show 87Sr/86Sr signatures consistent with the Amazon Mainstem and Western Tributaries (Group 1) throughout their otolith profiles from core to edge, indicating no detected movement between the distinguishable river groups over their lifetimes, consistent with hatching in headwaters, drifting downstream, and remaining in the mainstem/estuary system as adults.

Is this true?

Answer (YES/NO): NO